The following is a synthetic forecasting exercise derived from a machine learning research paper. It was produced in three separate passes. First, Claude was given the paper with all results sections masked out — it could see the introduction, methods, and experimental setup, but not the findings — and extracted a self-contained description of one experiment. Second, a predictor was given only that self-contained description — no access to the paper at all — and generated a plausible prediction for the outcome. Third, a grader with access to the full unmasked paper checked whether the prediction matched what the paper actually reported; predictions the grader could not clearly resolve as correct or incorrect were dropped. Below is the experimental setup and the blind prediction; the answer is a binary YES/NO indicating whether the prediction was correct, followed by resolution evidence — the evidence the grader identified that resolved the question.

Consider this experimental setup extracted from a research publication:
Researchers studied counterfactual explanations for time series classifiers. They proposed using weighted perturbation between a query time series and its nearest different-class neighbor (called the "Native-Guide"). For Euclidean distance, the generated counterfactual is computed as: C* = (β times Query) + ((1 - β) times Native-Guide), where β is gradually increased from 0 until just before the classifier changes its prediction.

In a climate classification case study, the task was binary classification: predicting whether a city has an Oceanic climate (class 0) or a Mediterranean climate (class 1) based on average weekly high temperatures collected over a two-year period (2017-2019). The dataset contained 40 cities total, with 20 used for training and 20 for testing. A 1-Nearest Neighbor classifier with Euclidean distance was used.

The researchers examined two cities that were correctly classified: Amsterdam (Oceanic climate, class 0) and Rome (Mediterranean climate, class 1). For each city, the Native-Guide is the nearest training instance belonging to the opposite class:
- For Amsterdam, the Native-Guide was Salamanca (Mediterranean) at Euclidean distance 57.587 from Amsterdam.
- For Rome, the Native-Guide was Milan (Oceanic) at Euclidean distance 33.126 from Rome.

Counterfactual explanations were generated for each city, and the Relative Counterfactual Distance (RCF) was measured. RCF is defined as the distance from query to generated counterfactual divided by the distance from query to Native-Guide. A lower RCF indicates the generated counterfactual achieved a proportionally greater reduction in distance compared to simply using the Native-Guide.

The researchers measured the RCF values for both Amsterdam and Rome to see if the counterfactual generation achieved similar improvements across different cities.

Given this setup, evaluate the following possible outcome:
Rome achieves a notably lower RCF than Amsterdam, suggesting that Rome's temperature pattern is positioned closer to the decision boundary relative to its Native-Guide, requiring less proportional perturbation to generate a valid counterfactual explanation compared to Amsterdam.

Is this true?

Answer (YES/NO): YES